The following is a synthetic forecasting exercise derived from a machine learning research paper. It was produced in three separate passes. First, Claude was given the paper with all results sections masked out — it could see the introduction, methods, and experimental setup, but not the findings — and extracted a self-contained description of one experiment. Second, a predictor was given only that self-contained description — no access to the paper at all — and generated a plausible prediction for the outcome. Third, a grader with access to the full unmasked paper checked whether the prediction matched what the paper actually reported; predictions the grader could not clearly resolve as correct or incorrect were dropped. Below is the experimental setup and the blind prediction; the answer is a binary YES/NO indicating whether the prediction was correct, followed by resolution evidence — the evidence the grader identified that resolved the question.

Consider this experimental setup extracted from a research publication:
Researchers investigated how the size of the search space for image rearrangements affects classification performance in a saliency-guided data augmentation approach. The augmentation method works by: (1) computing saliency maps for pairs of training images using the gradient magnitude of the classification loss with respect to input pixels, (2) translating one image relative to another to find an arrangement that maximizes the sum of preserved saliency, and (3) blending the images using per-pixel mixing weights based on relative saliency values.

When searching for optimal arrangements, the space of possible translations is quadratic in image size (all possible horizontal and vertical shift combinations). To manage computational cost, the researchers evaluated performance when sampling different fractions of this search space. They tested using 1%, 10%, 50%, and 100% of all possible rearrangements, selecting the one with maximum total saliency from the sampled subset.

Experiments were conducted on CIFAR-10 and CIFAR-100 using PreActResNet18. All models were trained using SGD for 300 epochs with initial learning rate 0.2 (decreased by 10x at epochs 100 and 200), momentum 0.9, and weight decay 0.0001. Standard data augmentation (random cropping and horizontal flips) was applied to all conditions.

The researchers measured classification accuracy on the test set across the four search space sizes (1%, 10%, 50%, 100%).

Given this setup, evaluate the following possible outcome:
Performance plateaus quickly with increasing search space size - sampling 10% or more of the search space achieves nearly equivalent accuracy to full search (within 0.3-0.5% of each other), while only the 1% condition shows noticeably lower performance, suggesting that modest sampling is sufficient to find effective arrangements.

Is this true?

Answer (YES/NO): NO